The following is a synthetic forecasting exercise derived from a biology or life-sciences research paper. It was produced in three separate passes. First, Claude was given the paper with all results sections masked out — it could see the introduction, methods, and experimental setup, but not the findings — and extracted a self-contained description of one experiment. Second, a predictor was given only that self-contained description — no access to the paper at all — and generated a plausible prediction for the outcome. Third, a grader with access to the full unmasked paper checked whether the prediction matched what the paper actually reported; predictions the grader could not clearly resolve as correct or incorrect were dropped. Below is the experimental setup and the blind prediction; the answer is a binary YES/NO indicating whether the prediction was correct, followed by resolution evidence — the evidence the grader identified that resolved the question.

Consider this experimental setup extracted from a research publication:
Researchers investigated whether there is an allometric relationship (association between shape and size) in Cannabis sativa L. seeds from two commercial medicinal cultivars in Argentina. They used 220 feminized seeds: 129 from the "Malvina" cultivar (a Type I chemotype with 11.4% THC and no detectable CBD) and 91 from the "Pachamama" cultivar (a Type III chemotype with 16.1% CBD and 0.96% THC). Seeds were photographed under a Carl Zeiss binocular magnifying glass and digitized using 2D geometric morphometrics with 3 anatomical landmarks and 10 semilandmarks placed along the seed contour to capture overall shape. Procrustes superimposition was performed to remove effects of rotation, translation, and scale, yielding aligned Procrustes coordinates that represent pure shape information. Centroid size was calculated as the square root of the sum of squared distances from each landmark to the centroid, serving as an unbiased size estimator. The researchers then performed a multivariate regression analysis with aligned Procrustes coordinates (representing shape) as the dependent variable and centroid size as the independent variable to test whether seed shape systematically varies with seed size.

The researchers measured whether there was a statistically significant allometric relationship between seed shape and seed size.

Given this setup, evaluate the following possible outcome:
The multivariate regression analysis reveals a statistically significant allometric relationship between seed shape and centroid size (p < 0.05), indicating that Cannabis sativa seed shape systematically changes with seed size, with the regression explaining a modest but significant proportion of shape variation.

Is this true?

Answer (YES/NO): NO